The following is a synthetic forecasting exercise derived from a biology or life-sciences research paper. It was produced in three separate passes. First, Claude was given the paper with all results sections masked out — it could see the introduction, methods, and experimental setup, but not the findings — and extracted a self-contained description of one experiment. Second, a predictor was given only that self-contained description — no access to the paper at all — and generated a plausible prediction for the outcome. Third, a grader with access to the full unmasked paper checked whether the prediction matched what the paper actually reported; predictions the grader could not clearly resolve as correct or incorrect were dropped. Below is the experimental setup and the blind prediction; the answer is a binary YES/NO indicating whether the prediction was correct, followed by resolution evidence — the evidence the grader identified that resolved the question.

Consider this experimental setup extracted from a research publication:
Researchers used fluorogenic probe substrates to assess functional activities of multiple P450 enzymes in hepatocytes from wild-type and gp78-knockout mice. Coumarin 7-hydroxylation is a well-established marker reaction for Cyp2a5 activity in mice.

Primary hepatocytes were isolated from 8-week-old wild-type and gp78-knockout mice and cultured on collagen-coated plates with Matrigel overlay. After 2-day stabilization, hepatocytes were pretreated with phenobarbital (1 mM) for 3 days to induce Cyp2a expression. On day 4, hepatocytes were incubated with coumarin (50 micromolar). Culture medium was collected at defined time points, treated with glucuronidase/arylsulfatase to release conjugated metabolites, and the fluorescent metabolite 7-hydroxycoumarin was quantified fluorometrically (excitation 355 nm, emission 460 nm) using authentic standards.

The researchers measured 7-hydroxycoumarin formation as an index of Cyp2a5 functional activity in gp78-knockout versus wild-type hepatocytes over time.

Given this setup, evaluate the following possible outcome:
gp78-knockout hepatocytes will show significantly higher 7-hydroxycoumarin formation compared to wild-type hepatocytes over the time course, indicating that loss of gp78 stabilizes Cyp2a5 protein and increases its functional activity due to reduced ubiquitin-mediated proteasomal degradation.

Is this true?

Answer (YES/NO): YES